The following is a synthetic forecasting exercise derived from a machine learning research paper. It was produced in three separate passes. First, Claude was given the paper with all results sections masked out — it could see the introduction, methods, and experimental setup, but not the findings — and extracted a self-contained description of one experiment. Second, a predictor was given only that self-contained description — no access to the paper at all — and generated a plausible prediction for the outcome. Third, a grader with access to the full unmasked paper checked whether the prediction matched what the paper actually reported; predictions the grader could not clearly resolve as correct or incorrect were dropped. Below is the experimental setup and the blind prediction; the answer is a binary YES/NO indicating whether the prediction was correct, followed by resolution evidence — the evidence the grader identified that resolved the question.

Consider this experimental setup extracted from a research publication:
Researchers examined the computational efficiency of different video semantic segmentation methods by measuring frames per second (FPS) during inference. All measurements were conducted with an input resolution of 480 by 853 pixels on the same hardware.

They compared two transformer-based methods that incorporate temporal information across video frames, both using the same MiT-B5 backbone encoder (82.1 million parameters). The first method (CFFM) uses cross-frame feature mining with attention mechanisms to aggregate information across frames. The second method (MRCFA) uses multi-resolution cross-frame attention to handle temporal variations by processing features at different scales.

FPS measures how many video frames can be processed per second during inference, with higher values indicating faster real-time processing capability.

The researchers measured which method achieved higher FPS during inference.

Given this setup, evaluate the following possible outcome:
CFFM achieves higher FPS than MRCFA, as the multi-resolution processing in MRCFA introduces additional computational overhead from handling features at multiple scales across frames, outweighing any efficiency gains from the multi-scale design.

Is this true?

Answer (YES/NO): NO